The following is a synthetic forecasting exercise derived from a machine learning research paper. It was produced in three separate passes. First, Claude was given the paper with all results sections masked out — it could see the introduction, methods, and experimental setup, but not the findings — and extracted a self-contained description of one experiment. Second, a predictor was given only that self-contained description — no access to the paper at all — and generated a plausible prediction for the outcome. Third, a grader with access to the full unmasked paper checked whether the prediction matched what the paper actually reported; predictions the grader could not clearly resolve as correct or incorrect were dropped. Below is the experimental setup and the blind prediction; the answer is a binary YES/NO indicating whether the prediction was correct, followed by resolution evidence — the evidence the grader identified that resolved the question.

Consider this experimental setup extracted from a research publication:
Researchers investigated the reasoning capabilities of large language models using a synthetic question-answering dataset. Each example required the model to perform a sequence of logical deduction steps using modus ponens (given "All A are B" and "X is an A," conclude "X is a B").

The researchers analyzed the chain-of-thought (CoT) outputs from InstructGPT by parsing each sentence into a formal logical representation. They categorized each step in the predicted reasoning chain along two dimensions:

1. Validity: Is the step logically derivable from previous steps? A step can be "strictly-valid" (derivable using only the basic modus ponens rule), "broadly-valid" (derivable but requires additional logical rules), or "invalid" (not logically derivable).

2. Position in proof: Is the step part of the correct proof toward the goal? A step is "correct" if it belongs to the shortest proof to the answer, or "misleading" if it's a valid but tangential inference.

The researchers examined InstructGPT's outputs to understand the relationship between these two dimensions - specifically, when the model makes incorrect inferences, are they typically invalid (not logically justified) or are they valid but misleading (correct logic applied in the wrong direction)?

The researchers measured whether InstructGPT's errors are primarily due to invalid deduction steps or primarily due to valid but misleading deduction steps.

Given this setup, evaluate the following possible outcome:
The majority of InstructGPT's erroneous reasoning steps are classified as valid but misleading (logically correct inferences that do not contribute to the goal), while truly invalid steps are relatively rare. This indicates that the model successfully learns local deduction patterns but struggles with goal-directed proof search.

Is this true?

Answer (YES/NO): YES